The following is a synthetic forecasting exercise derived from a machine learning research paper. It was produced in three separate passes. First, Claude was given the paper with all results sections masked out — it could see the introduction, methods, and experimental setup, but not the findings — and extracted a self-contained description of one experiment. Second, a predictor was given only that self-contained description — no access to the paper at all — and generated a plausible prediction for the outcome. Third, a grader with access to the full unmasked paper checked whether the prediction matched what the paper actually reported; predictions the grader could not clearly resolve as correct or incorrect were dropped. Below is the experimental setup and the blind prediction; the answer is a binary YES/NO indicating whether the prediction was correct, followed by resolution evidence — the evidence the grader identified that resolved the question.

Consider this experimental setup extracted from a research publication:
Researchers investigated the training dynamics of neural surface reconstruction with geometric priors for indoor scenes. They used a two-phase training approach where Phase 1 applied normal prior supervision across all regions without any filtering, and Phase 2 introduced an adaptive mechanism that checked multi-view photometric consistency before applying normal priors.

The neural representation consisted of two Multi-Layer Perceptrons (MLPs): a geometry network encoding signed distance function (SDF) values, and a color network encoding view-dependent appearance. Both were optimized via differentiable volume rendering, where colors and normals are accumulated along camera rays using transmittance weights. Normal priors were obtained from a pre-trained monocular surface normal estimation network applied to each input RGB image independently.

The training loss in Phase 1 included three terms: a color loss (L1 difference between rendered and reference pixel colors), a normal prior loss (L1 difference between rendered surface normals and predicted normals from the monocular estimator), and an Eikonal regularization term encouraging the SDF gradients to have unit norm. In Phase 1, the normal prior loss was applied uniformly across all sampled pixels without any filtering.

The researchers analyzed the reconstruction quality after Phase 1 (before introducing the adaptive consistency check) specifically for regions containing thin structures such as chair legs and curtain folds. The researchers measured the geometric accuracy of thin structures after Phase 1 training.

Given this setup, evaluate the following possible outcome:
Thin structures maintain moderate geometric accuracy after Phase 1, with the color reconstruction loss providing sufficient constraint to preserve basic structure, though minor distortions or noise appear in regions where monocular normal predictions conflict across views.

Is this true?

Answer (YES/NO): NO